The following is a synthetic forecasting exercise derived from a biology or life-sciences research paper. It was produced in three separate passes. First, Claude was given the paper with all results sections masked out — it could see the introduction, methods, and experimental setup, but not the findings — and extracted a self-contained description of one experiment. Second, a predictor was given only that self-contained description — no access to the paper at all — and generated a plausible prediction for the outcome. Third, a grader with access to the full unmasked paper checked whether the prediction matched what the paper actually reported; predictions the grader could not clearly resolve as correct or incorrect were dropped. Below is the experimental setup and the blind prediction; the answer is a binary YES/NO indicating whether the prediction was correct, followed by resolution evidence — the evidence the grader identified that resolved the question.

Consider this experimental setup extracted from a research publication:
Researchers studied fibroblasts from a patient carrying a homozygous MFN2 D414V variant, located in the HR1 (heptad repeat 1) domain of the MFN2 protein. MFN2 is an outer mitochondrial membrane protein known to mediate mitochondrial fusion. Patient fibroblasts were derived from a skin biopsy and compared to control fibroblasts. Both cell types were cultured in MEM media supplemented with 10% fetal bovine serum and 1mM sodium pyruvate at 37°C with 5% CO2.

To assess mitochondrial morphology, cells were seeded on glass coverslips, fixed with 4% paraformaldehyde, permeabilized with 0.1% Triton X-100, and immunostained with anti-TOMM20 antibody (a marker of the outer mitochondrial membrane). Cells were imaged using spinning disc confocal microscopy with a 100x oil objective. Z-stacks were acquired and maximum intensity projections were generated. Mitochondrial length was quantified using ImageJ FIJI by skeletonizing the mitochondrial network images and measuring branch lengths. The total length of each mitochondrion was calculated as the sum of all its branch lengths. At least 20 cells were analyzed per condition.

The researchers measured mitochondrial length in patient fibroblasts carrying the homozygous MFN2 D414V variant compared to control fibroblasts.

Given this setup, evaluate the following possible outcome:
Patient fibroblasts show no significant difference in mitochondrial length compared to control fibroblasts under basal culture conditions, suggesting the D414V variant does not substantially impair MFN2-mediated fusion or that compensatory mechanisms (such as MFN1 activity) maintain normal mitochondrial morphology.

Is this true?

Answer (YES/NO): NO